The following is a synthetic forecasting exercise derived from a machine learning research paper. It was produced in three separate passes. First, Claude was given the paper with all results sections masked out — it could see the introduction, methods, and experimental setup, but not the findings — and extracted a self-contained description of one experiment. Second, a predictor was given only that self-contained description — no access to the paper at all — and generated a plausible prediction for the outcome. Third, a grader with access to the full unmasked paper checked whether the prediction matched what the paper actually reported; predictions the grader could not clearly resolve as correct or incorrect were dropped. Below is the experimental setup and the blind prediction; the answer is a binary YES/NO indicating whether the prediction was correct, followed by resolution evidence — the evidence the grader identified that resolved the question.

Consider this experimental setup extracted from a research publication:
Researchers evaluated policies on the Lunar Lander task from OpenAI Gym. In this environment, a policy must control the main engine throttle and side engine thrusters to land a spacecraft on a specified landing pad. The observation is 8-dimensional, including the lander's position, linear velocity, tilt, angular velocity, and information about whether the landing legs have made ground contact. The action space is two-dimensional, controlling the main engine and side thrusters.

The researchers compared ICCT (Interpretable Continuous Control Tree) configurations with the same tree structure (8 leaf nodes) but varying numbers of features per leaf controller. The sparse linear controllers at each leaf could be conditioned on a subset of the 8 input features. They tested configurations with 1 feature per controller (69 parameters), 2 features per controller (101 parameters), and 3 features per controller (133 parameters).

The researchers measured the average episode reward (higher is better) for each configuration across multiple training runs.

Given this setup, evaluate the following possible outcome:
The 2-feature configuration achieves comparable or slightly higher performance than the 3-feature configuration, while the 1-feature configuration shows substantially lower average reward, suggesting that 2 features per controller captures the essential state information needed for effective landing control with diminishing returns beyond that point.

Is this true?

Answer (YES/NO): NO